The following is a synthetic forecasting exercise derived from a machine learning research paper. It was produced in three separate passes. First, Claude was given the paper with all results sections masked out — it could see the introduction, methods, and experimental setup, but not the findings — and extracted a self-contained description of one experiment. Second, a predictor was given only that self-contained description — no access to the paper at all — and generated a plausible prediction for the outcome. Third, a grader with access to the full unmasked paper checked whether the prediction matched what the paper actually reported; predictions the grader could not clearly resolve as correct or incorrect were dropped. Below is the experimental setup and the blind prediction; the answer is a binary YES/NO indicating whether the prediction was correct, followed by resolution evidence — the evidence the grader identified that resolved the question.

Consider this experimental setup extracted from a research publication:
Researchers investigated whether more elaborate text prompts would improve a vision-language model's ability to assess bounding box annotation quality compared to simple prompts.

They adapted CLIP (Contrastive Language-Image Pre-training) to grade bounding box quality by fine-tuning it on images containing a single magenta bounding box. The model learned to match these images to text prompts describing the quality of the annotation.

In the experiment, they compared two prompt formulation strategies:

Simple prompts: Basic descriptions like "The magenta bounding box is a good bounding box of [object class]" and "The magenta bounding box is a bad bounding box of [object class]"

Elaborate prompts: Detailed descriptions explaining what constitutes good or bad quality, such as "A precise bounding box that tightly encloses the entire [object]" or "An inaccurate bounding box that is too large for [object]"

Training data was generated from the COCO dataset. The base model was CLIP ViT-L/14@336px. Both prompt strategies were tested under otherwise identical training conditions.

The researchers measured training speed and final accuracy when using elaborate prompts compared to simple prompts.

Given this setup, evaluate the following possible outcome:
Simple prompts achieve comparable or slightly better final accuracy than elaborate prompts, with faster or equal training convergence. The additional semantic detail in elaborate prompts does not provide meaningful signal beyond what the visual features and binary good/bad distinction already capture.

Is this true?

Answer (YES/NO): YES